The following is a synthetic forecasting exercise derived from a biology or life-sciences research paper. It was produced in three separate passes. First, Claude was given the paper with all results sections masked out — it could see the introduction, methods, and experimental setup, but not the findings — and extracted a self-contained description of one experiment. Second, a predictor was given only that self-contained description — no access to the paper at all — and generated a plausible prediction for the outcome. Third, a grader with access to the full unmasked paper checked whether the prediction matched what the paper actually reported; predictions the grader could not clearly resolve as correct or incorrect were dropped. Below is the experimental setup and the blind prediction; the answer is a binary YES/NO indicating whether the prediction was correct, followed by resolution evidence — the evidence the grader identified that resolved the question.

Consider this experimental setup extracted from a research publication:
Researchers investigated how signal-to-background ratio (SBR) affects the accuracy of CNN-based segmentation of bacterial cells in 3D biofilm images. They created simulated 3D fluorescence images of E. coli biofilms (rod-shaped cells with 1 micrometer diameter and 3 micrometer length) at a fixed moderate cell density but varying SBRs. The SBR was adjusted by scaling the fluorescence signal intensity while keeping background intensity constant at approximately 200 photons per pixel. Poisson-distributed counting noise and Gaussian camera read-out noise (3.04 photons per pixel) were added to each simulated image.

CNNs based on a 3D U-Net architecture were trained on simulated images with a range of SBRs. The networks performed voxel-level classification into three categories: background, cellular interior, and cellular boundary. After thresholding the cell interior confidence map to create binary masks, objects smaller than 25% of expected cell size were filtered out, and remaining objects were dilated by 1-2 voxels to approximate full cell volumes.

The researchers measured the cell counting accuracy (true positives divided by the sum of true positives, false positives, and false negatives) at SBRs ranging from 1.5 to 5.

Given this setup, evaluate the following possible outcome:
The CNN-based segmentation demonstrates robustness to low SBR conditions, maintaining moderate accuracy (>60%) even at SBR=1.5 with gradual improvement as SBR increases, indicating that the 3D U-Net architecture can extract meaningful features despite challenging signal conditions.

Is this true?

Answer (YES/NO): NO